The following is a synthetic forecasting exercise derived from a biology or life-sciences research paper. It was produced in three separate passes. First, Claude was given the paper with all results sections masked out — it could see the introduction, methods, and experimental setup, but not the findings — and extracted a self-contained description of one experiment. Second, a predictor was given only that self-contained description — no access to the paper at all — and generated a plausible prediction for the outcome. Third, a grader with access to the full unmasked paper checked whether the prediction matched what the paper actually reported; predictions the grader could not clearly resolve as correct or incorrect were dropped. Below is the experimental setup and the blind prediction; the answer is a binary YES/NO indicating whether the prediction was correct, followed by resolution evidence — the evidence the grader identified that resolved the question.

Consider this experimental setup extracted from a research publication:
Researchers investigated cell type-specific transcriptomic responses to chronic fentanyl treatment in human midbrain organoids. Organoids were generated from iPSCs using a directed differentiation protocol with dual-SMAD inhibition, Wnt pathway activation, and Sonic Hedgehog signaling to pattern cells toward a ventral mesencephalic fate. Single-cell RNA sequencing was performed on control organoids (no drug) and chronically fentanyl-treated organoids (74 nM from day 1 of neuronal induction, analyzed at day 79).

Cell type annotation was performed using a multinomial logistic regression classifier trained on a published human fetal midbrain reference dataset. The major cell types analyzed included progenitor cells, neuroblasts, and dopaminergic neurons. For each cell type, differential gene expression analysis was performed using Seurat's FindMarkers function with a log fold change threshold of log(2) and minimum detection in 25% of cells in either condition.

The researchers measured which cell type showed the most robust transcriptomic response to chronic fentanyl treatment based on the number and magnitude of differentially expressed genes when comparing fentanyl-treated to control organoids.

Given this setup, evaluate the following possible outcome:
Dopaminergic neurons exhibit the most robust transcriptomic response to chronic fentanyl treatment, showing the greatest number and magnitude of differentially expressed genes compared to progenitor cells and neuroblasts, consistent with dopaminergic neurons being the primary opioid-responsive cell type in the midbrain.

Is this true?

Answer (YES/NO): NO